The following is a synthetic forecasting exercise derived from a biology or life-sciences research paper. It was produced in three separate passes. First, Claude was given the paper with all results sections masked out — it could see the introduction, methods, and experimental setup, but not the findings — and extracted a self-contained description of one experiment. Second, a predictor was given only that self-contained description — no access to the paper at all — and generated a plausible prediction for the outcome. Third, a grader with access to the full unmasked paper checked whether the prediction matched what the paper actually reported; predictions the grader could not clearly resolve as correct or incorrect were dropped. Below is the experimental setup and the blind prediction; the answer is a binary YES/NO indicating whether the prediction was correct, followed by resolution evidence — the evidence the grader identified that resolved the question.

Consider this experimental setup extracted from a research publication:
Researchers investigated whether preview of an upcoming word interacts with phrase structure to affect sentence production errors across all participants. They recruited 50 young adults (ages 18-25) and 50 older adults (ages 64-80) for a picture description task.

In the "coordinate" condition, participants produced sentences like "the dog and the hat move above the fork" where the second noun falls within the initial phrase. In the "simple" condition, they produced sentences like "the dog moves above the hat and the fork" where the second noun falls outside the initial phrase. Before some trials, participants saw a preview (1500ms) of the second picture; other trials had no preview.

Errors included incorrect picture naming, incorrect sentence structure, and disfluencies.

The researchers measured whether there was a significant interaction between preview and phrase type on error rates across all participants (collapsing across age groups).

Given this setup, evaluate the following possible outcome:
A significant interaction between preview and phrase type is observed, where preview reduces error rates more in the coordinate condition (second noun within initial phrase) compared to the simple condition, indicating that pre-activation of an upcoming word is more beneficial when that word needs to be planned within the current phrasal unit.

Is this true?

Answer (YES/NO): YES